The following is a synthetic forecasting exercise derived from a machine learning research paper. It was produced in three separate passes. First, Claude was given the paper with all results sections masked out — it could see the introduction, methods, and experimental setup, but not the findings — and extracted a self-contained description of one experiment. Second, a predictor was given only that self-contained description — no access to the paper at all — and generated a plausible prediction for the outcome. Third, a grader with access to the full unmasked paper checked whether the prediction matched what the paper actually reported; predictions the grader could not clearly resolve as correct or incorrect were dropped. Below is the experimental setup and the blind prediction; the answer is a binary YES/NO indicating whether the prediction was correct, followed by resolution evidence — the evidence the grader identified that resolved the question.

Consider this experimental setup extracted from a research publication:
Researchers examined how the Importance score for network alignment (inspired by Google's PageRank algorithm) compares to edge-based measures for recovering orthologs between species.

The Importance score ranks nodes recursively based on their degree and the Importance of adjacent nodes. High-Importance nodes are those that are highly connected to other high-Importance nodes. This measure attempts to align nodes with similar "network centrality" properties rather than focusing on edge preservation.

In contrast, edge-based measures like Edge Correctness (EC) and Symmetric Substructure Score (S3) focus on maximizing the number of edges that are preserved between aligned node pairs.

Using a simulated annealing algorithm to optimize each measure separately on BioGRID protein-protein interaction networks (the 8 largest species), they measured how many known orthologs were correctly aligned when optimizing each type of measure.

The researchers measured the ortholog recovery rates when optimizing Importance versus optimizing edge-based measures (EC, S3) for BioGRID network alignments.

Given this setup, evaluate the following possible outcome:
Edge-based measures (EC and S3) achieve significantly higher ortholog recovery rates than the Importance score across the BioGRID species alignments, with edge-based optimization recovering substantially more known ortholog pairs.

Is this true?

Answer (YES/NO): NO